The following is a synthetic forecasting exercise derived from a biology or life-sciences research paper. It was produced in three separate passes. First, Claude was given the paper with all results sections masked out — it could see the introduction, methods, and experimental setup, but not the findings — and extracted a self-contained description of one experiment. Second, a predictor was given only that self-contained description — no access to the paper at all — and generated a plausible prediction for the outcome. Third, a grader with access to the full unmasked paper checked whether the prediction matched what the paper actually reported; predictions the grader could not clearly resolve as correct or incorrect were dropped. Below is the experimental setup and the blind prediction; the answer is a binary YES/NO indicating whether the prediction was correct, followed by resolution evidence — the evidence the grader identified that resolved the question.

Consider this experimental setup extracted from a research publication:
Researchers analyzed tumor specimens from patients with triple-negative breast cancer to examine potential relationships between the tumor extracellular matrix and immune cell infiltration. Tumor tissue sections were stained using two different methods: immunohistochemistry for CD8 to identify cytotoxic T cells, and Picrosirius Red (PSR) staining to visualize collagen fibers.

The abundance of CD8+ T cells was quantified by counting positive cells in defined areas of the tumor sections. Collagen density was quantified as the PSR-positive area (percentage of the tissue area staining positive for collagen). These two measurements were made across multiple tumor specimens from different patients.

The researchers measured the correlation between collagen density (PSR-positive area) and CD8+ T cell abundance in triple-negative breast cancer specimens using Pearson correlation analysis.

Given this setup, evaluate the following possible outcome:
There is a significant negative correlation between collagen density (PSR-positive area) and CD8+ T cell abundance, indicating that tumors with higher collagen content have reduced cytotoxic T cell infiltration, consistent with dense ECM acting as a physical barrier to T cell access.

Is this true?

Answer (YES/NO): NO